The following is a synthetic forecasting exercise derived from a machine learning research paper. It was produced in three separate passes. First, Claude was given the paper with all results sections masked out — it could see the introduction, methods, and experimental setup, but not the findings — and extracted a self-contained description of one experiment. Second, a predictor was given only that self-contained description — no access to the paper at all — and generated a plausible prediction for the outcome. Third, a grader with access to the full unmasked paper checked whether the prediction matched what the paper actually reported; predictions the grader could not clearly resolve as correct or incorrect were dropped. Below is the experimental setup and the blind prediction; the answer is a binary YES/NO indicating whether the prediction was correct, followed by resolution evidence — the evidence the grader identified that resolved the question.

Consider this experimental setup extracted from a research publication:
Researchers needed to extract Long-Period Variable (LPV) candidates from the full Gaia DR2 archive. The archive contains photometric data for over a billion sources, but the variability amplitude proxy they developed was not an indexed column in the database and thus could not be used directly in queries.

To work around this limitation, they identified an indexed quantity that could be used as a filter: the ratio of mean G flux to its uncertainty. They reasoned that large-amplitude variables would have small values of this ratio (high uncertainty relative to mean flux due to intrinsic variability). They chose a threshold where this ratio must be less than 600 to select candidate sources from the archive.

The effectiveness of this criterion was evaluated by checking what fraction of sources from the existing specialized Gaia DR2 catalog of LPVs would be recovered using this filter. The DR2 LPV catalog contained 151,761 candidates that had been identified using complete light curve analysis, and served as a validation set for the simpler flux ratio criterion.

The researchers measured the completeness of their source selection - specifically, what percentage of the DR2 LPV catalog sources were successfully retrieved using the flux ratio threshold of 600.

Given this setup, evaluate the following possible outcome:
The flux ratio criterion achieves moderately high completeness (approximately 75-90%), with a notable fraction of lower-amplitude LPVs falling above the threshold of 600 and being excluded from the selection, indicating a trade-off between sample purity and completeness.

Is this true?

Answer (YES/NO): NO